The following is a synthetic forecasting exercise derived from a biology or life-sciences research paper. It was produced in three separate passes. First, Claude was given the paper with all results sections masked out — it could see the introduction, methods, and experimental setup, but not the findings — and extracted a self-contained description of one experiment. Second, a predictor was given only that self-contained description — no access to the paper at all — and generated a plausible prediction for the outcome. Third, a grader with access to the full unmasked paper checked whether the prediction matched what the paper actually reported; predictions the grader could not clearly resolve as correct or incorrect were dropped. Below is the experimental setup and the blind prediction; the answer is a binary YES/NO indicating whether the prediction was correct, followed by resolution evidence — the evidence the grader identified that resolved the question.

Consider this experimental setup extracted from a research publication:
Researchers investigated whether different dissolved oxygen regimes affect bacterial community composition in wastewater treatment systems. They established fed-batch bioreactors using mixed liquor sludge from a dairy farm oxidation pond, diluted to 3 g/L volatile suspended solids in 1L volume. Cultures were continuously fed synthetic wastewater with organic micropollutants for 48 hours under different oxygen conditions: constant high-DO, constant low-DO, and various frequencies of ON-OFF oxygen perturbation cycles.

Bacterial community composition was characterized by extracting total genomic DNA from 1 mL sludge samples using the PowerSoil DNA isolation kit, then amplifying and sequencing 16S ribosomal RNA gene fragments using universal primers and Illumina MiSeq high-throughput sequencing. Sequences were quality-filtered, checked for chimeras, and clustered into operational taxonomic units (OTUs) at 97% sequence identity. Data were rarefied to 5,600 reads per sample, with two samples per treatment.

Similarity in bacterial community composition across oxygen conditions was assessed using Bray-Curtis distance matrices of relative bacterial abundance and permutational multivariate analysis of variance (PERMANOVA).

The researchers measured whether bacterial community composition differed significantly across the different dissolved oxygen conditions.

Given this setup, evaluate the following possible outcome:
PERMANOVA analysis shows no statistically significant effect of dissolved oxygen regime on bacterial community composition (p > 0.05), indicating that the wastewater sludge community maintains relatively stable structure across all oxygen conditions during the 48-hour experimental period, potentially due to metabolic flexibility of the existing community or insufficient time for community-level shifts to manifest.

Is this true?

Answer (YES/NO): NO